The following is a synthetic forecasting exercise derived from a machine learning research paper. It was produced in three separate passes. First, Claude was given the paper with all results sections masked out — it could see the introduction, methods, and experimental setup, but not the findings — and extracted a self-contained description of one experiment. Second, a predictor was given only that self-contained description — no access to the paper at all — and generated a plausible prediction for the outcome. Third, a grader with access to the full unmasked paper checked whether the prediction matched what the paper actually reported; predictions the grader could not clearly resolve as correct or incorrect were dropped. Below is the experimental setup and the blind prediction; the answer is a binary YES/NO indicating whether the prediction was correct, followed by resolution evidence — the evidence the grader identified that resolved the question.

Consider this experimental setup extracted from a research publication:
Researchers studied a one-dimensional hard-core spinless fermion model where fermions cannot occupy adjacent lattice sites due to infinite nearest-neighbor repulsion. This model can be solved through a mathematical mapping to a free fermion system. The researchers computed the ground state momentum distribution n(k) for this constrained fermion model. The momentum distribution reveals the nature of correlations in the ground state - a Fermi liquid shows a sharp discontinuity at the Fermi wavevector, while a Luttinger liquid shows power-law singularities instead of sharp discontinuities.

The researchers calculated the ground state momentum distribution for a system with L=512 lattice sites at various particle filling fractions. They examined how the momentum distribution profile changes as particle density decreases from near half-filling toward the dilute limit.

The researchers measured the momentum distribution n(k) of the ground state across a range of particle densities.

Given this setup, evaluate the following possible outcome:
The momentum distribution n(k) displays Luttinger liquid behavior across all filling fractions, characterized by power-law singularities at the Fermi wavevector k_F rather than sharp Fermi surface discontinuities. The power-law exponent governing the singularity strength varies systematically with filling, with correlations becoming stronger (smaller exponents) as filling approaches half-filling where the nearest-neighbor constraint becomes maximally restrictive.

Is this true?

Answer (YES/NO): NO